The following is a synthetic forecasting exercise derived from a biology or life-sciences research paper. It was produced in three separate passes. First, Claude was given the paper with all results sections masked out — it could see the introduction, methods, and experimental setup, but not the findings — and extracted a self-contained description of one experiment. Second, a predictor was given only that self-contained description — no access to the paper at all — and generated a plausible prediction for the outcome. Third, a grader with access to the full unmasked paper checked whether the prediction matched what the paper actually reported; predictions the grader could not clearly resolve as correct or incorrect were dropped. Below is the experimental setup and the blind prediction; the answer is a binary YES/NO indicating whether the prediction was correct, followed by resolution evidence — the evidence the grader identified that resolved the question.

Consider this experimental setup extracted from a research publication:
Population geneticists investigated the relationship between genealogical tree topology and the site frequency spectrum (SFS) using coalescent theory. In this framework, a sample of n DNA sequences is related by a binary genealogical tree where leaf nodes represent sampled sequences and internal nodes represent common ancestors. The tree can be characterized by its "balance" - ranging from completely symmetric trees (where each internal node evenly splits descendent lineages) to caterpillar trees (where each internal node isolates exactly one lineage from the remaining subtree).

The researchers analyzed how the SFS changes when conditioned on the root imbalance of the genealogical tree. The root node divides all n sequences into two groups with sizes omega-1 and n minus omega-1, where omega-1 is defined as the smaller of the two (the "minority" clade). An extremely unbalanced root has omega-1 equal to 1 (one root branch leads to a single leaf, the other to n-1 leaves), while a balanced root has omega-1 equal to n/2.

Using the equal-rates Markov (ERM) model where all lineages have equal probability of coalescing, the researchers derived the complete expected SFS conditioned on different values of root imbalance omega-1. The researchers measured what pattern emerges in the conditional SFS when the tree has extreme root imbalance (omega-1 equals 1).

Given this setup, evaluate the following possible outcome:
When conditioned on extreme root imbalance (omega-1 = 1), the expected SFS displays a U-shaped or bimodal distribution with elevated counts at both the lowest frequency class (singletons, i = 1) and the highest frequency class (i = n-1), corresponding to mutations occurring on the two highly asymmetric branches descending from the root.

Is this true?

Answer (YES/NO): YES